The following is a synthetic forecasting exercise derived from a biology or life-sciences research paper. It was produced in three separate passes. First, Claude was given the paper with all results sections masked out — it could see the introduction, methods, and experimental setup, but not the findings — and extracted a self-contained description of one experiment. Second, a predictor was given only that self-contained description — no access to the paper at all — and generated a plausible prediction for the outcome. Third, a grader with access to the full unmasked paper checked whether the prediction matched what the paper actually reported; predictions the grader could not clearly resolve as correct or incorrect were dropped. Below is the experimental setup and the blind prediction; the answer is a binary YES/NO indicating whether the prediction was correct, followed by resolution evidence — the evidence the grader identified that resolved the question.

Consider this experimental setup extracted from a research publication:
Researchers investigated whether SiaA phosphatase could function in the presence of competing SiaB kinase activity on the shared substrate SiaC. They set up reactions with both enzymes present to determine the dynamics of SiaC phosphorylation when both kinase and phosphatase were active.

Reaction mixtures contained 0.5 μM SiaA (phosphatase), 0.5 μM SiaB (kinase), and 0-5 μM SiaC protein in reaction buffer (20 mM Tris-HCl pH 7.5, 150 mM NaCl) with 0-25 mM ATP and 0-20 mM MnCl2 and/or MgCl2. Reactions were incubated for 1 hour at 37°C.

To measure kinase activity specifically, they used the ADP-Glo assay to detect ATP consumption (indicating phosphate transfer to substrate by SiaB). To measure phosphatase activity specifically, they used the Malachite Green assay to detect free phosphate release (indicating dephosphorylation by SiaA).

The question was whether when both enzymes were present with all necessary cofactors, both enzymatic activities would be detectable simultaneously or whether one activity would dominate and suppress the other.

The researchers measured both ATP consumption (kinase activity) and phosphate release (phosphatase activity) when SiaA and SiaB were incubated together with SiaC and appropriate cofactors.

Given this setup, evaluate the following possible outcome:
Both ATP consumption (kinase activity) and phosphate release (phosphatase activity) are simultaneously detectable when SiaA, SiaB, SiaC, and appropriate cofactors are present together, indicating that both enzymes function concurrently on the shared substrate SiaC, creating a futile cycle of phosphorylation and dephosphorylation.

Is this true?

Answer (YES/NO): YES